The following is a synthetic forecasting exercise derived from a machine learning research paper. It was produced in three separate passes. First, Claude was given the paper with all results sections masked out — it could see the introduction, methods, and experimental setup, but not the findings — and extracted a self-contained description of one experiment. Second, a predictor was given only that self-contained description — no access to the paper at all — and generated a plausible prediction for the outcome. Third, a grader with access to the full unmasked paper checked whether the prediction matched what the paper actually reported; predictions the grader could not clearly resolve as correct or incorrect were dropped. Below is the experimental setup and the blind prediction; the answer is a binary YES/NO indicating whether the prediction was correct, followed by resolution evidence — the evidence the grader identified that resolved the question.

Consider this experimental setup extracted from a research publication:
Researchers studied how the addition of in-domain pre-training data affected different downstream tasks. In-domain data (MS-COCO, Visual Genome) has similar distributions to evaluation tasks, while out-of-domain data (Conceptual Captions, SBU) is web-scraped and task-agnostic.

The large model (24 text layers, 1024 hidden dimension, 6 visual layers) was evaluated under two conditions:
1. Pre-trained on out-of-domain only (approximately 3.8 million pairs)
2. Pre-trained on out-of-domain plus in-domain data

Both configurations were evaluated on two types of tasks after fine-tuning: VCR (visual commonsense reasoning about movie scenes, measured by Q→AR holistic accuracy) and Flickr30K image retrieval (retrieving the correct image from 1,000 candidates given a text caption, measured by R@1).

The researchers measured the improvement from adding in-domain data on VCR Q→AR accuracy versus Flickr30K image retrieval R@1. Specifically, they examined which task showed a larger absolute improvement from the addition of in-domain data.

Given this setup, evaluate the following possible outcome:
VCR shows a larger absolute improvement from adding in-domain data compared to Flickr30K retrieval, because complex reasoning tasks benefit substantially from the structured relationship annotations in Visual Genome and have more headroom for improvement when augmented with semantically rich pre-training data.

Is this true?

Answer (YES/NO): NO